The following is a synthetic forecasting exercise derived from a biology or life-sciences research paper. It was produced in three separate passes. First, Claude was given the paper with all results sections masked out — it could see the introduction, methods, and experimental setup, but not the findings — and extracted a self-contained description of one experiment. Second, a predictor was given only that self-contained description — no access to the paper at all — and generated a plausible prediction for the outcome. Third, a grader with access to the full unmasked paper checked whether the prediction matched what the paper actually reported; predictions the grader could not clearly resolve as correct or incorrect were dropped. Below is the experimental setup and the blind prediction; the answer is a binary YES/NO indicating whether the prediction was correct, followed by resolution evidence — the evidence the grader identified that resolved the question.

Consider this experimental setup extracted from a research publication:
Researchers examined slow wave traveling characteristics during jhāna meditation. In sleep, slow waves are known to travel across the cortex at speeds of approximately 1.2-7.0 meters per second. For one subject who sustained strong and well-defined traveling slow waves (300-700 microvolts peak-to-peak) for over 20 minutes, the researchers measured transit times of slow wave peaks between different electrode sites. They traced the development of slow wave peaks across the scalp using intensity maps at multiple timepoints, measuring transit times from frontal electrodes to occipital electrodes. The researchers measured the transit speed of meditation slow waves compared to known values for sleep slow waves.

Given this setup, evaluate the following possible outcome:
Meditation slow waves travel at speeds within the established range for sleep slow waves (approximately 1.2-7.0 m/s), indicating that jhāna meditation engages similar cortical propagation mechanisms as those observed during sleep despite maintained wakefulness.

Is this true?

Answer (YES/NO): NO